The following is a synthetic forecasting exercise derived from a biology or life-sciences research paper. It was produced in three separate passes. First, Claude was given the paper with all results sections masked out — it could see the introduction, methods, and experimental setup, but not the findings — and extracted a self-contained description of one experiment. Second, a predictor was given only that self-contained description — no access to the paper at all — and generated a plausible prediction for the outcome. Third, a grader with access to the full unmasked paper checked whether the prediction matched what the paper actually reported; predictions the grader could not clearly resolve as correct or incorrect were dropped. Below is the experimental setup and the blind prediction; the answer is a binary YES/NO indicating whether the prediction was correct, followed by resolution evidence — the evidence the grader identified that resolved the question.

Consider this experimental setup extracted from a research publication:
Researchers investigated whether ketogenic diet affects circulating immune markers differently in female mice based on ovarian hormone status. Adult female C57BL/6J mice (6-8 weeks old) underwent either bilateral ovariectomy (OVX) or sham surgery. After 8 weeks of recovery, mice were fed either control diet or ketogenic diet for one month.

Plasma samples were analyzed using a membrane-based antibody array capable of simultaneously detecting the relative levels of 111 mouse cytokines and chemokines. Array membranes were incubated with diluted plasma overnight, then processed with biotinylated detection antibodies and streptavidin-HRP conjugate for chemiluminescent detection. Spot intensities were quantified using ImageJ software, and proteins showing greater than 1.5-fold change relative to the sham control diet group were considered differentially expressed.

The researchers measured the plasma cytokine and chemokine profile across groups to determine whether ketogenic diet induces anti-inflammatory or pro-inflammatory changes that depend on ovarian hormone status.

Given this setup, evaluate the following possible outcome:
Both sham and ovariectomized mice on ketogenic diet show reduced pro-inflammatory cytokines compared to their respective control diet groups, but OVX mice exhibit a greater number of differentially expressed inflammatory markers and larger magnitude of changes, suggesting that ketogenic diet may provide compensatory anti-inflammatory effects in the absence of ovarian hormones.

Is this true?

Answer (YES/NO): NO